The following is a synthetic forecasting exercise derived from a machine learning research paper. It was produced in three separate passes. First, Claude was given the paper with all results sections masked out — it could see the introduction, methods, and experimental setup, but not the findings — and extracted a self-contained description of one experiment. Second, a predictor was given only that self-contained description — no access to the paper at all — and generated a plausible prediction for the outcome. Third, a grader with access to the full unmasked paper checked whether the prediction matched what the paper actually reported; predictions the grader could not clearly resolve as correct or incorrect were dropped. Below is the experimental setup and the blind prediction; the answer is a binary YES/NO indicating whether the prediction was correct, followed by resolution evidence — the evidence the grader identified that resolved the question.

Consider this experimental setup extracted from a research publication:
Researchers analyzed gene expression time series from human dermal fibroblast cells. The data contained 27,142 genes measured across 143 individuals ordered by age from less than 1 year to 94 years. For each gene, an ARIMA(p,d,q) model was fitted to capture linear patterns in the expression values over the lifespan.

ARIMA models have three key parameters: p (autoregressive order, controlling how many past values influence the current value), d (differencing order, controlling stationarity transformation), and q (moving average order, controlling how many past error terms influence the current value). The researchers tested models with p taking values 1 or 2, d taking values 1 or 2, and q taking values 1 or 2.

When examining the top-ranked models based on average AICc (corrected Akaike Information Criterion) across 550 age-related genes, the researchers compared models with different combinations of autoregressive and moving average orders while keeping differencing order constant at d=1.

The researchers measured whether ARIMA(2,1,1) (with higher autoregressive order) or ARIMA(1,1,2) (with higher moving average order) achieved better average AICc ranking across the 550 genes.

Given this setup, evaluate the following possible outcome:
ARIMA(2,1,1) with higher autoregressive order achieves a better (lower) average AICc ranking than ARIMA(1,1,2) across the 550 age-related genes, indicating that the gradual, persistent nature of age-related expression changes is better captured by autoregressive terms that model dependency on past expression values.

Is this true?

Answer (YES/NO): YES